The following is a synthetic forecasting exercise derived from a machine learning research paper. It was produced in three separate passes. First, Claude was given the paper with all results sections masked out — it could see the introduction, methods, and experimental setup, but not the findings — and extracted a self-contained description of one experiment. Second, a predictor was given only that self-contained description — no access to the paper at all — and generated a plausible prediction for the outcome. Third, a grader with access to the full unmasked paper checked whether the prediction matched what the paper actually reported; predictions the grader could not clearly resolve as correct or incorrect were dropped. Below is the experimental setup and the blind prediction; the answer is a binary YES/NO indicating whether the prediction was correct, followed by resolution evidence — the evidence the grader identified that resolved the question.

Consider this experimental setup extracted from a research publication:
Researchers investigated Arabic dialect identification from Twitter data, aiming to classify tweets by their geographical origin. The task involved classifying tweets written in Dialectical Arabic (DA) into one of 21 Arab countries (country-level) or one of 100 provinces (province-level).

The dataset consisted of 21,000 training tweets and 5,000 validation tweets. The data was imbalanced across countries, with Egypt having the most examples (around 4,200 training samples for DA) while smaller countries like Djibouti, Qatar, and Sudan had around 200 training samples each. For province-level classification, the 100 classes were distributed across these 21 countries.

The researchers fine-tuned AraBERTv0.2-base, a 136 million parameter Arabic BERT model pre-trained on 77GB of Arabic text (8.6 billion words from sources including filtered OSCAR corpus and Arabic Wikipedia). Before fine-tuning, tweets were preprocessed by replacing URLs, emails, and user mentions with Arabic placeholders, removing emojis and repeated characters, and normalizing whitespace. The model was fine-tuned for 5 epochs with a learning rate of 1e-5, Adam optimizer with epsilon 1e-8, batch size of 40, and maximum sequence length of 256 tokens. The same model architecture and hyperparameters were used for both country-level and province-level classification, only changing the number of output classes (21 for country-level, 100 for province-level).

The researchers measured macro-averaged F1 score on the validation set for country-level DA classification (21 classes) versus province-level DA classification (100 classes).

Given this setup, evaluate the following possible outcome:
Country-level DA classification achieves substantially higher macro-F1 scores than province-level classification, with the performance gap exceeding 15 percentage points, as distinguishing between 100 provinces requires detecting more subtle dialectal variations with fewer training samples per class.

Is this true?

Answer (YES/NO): YES